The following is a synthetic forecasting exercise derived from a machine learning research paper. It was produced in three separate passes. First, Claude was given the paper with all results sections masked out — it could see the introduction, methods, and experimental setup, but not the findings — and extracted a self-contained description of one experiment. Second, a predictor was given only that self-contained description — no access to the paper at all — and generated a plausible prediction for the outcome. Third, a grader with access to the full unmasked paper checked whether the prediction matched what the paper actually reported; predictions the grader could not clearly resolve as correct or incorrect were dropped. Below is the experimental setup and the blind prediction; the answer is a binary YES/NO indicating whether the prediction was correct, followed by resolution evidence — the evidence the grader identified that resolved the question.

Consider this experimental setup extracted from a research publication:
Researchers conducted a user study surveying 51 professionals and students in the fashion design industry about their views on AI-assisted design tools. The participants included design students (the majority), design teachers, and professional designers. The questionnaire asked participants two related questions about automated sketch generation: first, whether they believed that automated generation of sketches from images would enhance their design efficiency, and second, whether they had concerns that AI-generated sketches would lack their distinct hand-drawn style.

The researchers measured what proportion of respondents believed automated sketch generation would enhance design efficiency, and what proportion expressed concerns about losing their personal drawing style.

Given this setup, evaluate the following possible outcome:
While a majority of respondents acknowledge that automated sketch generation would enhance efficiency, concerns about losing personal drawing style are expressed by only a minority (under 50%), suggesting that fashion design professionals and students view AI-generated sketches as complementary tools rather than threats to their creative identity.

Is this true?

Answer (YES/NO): NO